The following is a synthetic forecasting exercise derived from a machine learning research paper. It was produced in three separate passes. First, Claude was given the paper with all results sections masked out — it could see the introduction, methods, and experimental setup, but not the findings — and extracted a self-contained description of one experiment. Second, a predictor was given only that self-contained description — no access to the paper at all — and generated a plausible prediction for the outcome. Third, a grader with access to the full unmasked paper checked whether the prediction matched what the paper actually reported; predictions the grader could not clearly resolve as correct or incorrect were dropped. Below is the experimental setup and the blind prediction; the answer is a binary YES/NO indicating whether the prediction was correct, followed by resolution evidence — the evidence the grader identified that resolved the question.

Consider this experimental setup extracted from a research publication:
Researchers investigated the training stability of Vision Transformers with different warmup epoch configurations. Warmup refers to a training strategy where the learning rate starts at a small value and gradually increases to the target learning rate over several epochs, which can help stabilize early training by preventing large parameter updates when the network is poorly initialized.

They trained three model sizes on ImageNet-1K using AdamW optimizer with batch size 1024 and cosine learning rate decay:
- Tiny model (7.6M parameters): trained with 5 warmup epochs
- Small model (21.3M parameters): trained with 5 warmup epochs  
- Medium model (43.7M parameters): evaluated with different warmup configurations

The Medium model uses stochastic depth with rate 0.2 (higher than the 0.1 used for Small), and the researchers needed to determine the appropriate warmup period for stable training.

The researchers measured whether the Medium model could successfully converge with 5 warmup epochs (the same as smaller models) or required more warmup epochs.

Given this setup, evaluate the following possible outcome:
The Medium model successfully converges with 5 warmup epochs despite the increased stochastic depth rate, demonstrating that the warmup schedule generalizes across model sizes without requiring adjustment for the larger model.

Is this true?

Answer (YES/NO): NO